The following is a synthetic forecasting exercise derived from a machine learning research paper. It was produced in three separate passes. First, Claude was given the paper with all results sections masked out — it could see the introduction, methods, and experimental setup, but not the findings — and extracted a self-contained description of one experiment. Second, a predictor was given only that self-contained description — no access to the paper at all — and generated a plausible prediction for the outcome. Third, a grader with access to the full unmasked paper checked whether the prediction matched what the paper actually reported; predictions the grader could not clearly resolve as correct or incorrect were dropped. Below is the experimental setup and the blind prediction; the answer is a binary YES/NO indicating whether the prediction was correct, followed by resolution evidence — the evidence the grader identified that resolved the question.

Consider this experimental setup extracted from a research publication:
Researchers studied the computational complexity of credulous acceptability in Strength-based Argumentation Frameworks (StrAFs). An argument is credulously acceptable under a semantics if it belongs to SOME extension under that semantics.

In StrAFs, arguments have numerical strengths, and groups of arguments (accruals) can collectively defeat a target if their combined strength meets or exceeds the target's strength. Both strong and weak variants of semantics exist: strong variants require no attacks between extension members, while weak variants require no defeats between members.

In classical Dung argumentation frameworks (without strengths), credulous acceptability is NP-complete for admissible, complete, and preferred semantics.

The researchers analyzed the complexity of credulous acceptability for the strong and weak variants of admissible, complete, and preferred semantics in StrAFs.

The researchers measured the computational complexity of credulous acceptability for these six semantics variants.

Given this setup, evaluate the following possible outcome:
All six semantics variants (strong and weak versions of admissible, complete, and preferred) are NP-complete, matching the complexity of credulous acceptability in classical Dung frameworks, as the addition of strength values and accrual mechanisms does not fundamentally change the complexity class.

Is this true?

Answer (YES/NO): YES